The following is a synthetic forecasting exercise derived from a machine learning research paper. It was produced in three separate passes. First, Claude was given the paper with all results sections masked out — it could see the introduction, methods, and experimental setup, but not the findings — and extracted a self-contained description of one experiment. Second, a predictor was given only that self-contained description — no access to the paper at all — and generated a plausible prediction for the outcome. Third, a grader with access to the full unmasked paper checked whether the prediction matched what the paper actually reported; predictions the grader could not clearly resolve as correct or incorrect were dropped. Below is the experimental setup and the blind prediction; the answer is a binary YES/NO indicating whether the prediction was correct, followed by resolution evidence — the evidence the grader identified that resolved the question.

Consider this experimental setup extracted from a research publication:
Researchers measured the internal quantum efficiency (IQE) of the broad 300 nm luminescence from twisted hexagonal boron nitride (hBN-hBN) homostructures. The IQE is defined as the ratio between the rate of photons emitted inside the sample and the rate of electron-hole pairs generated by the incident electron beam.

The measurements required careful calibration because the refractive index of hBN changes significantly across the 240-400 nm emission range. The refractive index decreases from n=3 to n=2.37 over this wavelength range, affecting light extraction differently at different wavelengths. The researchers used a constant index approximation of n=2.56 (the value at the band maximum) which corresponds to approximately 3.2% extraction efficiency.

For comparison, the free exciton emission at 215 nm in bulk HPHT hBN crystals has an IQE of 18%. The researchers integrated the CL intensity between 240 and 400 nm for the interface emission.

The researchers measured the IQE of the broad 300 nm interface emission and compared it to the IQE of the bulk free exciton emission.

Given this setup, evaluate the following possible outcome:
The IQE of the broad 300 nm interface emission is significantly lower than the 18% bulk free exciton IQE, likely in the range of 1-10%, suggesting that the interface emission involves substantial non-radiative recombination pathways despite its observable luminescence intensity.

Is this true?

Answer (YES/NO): NO